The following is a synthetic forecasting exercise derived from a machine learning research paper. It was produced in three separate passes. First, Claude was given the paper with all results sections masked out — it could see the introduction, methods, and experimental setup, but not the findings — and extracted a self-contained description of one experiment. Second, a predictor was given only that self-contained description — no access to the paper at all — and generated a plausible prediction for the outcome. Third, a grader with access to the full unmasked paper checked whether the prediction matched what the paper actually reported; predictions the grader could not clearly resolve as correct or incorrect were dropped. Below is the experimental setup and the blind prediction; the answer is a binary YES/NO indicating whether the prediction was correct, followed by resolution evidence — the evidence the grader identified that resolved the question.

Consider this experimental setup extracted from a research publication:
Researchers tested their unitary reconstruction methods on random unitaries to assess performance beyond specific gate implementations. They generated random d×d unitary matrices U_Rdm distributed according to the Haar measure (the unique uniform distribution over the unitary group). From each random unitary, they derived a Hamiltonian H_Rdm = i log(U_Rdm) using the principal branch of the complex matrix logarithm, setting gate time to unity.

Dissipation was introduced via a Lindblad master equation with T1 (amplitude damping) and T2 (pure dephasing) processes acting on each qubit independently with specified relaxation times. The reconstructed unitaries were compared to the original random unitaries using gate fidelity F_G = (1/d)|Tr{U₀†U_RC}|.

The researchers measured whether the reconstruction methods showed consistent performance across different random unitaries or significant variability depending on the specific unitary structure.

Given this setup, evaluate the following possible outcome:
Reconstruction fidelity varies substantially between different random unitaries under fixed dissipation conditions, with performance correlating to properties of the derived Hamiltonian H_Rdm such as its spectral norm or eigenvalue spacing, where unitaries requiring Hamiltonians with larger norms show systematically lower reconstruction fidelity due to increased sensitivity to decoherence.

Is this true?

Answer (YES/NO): NO